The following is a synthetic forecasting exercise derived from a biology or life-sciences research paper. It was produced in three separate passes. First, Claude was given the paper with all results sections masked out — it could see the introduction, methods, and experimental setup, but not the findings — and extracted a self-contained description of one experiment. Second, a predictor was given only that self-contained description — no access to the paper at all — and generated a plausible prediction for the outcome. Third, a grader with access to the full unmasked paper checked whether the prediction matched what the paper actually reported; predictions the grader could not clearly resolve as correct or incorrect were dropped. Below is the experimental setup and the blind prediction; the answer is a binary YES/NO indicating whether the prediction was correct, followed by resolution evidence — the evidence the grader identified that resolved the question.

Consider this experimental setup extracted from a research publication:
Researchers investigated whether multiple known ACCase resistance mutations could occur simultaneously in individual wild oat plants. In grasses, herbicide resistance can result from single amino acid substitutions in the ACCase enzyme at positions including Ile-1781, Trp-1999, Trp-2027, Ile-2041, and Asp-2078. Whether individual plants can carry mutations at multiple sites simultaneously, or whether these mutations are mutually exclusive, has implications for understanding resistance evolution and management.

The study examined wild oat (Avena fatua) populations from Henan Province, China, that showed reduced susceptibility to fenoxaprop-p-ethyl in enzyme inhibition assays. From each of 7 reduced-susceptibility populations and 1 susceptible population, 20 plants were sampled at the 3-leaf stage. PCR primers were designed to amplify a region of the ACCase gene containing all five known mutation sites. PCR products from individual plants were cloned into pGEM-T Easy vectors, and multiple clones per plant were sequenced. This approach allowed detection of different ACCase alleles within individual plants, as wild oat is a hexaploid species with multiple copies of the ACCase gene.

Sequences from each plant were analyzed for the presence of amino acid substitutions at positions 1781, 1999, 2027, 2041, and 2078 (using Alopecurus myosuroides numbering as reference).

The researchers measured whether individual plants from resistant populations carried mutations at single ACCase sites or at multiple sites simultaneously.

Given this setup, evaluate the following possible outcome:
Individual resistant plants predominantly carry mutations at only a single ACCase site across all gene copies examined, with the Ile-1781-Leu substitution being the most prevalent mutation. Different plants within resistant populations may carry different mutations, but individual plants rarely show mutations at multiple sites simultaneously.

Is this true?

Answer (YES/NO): NO